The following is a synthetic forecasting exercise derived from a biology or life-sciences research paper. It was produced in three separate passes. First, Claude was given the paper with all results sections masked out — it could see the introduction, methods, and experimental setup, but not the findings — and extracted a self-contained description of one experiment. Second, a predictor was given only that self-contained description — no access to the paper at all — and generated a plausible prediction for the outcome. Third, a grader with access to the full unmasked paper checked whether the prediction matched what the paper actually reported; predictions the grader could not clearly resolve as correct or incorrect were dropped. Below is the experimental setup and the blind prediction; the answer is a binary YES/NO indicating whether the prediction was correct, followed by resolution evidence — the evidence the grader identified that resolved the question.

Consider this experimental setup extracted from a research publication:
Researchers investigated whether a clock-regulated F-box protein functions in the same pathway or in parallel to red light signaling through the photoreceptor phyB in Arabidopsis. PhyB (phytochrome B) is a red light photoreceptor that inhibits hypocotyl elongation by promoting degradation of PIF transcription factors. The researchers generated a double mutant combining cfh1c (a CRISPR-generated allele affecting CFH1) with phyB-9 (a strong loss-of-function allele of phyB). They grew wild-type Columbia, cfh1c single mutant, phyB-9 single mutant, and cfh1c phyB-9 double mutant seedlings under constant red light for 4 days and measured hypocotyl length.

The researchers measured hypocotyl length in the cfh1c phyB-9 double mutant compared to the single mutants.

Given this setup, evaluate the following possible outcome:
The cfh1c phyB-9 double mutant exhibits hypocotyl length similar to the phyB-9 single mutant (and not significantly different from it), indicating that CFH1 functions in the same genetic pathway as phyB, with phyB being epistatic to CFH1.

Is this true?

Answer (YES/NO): NO